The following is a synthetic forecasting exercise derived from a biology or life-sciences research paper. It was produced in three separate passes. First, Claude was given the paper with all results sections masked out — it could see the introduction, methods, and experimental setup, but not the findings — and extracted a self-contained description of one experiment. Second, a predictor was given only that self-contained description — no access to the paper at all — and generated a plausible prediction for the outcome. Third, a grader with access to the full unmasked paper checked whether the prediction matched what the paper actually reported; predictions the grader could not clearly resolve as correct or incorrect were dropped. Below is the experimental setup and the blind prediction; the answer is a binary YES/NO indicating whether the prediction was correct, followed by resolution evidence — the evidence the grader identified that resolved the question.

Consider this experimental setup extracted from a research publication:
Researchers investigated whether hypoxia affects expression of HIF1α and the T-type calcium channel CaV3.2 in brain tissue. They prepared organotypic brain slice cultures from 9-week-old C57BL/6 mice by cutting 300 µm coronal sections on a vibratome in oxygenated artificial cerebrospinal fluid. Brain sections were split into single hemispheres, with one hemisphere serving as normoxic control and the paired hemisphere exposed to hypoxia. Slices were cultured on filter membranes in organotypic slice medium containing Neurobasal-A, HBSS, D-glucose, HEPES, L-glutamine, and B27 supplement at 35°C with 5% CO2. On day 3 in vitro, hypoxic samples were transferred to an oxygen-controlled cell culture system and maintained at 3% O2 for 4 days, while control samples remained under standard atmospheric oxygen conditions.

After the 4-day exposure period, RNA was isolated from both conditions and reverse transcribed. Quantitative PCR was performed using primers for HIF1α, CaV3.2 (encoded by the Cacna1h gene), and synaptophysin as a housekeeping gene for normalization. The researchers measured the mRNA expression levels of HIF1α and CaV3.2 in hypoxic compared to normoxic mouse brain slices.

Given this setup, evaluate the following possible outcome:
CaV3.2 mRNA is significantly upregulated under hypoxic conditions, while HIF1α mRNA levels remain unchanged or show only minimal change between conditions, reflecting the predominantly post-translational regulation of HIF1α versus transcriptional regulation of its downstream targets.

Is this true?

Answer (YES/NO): NO